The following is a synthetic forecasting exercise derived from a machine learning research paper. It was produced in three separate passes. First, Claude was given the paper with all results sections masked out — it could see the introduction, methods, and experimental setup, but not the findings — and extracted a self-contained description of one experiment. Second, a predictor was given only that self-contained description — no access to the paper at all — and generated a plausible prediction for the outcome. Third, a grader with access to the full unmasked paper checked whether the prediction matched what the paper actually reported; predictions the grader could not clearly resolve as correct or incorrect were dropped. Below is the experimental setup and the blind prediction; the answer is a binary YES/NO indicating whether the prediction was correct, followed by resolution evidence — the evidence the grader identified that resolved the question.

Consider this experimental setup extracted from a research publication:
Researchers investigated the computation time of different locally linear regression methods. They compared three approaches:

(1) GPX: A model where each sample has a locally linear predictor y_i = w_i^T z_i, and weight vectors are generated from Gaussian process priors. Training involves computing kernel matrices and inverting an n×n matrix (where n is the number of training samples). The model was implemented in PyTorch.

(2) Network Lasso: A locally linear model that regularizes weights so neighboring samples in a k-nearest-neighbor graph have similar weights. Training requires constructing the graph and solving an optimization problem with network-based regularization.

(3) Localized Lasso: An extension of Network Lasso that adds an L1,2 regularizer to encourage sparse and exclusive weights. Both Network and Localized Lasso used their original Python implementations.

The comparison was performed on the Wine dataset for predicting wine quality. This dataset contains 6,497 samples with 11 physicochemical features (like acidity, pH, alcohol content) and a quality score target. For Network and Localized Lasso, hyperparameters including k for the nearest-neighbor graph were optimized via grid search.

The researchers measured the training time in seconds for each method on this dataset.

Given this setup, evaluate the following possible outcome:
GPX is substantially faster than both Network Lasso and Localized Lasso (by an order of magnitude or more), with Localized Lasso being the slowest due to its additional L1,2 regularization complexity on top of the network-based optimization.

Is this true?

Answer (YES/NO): YES